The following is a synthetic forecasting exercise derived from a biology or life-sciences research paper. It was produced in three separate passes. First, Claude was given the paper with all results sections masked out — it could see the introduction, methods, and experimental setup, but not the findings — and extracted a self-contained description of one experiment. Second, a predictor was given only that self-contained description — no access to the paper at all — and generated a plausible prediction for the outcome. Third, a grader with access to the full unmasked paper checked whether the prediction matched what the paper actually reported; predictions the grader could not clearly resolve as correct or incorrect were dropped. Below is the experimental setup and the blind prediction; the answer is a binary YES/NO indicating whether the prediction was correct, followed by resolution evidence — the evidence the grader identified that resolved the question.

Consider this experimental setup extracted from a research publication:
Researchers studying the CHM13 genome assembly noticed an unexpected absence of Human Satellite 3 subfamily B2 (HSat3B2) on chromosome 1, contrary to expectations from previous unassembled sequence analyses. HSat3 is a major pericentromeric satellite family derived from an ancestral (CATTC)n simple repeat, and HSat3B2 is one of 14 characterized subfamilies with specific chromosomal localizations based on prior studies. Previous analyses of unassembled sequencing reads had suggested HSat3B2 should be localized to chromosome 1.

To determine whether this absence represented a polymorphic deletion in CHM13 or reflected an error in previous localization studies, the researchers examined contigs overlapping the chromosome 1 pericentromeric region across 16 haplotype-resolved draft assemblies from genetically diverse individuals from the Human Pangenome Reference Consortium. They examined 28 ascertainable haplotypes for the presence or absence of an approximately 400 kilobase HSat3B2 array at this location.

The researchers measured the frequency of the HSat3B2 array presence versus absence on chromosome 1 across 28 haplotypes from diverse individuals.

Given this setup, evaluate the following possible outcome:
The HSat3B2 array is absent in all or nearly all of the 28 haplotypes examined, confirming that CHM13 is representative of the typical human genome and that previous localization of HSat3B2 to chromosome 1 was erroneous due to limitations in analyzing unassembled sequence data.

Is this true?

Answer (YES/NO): NO